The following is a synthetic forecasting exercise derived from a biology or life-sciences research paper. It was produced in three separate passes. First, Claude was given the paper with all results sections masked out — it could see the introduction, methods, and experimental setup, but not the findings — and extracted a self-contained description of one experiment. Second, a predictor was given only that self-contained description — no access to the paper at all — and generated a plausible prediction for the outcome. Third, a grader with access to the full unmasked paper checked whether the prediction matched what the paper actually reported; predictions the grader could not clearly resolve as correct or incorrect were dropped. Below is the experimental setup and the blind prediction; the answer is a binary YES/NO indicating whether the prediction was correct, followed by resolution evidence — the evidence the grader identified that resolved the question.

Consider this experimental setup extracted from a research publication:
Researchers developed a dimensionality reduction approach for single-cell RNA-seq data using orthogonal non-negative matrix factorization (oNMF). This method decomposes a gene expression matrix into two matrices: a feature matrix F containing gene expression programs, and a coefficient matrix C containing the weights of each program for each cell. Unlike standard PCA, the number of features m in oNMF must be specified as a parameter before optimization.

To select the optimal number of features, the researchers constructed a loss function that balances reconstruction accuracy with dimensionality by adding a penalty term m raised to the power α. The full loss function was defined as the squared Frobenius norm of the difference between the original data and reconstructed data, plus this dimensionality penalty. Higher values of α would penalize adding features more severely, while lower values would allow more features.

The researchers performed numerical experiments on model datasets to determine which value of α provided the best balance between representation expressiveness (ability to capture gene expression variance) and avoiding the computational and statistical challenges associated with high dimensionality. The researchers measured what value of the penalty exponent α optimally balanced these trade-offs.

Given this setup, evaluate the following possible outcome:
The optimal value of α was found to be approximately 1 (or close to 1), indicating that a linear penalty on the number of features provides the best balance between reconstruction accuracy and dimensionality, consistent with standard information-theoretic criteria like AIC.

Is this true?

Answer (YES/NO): NO